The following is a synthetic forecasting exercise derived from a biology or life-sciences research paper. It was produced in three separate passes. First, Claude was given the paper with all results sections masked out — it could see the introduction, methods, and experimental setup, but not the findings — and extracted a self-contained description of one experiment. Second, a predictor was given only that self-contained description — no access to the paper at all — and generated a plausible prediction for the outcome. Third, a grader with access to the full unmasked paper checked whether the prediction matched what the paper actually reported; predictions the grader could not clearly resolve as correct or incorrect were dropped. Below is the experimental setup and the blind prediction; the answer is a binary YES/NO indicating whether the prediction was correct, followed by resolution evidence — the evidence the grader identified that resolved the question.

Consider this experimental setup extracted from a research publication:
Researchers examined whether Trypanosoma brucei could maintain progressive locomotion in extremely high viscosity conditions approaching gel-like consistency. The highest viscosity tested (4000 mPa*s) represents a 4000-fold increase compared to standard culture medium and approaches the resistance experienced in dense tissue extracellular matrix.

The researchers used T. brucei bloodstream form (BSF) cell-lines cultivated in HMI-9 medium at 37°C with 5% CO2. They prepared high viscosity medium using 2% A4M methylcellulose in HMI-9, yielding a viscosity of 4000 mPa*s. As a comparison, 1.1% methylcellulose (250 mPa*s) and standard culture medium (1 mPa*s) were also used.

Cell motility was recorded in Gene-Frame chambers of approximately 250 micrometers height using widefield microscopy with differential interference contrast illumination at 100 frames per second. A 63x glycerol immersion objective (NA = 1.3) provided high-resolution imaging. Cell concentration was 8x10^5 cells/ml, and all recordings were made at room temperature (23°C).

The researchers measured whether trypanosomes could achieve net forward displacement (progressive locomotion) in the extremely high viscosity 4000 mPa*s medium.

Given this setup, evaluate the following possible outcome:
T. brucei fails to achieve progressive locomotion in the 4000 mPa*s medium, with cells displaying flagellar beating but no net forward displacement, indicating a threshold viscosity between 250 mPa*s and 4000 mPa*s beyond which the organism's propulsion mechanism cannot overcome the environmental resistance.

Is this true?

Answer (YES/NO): NO